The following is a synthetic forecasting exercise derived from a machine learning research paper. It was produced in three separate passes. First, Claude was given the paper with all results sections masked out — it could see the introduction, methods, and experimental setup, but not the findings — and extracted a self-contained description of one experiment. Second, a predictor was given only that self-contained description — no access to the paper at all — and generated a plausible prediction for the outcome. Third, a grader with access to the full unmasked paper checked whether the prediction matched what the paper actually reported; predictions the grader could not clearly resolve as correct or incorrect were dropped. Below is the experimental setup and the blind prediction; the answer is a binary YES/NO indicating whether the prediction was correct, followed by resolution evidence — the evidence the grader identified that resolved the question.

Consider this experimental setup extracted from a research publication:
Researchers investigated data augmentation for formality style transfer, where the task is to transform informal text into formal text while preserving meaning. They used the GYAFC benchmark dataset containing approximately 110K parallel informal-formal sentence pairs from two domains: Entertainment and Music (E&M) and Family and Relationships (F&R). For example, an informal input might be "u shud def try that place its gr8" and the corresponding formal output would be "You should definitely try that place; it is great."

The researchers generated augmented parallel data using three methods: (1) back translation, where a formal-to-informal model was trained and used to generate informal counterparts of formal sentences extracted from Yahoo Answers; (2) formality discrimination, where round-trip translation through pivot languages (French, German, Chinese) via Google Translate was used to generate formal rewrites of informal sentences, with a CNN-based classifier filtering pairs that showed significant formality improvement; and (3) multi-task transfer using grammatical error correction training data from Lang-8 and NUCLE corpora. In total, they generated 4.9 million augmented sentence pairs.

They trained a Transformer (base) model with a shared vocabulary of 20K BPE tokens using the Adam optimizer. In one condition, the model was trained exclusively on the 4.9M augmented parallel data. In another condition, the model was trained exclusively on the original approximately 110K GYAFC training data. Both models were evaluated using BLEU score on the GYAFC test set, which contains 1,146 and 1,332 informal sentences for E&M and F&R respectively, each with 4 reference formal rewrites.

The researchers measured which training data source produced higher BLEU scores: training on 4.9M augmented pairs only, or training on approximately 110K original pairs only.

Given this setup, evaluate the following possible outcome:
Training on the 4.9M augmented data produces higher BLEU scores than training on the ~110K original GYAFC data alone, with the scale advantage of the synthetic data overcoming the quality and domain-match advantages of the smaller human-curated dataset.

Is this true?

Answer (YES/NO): NO